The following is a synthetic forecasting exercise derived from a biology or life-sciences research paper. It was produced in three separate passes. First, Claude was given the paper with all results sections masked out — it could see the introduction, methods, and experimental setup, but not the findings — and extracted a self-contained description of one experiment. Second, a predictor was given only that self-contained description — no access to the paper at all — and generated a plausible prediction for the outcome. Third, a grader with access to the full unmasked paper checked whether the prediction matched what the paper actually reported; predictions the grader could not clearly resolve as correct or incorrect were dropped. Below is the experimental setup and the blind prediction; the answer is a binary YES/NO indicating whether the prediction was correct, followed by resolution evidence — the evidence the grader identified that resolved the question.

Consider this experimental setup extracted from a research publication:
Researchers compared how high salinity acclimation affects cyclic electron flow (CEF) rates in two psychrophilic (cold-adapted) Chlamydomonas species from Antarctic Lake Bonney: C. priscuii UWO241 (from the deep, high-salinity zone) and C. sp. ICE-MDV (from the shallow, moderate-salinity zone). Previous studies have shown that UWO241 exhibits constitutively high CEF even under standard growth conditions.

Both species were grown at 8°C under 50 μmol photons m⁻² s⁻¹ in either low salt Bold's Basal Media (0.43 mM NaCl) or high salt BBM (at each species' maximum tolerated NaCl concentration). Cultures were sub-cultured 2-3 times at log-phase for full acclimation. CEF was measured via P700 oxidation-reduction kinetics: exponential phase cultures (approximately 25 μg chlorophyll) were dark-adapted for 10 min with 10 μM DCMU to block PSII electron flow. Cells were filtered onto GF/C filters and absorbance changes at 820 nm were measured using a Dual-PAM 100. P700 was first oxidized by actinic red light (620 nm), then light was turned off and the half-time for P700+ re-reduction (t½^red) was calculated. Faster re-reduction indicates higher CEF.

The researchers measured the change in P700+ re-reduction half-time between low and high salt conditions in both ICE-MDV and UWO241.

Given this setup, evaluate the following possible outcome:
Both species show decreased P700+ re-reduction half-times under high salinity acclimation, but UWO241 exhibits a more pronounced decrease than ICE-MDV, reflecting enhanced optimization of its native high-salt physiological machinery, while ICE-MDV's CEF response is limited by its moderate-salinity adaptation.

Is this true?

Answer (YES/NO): NO